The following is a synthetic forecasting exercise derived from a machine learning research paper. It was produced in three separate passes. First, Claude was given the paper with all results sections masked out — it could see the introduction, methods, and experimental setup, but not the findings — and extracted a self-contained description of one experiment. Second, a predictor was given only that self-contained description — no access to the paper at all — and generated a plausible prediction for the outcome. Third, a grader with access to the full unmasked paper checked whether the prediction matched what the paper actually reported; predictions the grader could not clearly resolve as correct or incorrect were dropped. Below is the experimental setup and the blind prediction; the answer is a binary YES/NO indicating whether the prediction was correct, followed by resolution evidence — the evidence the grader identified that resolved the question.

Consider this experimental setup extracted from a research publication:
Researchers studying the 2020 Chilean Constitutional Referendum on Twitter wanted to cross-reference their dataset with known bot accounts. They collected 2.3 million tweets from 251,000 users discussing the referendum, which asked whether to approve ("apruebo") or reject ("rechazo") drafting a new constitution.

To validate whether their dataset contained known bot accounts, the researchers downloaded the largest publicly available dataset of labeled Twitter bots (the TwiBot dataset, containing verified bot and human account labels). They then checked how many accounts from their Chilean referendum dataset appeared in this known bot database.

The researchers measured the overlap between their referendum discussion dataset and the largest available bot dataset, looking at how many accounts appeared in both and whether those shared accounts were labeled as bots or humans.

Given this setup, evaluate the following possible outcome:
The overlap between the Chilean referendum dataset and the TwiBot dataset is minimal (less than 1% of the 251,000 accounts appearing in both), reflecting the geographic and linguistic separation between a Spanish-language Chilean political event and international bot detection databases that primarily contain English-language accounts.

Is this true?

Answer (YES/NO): YES